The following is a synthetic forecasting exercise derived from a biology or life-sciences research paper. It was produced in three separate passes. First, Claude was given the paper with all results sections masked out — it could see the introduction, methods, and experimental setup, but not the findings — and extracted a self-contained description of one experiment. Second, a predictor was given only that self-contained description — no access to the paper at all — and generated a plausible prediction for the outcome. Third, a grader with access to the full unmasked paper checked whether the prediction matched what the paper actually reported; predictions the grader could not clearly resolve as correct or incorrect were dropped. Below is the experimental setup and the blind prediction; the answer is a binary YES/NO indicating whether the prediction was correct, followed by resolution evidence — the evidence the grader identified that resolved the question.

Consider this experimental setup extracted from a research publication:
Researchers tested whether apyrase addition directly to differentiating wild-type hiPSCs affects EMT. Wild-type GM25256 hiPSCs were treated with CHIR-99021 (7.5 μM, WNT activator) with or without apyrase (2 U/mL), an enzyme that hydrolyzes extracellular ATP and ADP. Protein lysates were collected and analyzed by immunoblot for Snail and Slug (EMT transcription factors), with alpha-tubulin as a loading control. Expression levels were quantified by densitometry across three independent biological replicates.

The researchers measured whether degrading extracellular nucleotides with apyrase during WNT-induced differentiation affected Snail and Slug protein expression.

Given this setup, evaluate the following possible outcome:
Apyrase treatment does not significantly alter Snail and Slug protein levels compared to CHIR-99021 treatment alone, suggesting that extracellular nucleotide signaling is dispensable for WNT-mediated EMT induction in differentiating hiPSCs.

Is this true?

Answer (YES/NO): NO